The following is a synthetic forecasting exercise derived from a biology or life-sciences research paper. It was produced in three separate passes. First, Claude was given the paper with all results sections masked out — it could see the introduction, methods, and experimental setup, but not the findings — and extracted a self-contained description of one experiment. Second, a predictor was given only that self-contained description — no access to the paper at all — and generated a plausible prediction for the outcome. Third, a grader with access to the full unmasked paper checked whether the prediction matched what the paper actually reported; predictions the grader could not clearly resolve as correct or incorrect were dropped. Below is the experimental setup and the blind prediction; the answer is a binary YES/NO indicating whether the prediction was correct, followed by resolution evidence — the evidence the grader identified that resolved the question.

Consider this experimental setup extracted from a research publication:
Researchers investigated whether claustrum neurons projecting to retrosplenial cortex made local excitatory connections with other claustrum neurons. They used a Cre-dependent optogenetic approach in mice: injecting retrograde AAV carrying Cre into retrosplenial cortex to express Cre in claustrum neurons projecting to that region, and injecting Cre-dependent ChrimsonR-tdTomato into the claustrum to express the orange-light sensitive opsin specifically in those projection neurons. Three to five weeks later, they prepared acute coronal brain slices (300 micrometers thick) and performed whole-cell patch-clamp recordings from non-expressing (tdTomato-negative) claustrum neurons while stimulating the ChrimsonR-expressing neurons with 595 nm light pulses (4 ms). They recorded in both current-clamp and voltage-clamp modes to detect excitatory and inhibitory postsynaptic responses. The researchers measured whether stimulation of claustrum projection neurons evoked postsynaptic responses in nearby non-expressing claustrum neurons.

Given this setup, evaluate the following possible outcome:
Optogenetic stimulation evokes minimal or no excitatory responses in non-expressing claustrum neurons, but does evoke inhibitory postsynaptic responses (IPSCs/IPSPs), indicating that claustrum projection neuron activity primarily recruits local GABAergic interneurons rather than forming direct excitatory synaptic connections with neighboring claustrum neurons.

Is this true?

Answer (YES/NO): NO